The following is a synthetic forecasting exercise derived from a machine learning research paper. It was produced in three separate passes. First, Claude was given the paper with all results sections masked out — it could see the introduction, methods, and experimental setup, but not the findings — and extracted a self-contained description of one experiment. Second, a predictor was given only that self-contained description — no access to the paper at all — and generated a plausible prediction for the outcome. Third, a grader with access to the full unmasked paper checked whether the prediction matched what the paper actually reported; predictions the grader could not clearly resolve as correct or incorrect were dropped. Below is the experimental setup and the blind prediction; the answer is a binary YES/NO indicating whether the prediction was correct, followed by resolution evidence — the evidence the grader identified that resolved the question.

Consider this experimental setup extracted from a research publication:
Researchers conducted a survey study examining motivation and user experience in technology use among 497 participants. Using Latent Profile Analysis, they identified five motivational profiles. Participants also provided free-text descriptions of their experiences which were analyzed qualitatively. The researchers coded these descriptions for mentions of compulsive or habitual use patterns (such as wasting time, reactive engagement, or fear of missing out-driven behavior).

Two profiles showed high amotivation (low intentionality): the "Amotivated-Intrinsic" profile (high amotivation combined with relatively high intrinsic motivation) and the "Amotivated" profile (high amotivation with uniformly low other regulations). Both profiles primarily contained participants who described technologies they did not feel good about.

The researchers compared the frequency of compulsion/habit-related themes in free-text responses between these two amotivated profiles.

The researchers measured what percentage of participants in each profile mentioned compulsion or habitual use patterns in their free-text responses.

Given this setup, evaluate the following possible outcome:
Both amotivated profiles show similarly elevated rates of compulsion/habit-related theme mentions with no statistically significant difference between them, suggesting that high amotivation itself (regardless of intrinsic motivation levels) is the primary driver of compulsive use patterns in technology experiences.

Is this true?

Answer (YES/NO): NO